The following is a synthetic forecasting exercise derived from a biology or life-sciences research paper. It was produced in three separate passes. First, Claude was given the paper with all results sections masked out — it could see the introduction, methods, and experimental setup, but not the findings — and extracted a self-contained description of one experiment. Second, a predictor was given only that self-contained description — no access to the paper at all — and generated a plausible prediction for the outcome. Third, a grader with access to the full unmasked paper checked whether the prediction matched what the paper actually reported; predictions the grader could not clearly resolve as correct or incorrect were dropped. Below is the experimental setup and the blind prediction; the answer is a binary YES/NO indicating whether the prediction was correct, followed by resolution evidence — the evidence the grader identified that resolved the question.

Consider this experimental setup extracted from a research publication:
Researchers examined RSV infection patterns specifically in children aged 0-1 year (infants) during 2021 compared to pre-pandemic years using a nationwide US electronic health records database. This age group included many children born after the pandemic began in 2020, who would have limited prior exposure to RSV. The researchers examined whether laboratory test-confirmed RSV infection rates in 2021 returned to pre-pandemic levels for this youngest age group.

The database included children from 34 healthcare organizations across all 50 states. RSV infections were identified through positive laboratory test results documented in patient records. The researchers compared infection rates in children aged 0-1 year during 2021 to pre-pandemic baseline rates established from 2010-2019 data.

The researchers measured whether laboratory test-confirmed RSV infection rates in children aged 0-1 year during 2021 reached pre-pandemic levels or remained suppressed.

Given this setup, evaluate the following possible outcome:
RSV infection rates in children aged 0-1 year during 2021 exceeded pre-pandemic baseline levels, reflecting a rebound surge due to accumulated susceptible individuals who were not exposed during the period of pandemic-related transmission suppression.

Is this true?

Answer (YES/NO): NO